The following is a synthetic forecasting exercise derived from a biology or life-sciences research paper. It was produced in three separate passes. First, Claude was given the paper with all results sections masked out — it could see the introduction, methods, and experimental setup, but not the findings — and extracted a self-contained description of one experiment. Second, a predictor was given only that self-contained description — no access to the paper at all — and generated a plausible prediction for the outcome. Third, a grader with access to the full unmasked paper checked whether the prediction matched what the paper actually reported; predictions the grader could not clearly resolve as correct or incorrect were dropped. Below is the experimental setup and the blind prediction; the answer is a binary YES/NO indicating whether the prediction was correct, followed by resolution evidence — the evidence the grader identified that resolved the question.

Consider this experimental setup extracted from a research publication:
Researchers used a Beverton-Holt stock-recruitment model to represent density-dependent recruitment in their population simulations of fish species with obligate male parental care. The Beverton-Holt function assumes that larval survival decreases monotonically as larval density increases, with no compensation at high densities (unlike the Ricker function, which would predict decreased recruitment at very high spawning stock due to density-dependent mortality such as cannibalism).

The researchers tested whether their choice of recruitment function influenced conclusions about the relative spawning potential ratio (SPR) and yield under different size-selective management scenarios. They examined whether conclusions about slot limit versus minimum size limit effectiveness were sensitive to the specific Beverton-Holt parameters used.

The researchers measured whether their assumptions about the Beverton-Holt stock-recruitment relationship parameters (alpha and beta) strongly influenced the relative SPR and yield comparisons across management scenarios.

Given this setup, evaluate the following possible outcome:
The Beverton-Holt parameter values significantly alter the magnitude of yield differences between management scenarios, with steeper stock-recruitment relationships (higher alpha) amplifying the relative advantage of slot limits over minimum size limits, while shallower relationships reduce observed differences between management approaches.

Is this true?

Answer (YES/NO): NO